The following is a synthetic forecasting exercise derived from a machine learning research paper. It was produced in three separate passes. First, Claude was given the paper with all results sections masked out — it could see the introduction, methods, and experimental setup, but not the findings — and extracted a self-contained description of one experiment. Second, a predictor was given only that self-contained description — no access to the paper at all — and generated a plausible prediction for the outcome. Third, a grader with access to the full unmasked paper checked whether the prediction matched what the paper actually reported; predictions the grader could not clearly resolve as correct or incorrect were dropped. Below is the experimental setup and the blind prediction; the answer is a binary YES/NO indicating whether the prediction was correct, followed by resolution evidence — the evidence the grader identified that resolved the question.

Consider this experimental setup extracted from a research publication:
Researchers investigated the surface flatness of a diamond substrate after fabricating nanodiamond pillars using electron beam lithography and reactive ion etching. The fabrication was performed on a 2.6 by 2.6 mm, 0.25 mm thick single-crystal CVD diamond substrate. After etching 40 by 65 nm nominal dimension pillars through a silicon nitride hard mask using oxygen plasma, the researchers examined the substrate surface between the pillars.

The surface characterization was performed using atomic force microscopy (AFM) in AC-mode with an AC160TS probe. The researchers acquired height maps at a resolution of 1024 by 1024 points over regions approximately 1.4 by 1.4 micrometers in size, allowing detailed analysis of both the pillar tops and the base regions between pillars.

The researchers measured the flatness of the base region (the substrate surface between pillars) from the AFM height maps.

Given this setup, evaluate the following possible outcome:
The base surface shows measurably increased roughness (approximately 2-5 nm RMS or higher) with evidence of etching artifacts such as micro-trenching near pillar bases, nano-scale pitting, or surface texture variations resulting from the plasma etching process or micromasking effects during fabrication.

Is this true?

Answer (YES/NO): NO